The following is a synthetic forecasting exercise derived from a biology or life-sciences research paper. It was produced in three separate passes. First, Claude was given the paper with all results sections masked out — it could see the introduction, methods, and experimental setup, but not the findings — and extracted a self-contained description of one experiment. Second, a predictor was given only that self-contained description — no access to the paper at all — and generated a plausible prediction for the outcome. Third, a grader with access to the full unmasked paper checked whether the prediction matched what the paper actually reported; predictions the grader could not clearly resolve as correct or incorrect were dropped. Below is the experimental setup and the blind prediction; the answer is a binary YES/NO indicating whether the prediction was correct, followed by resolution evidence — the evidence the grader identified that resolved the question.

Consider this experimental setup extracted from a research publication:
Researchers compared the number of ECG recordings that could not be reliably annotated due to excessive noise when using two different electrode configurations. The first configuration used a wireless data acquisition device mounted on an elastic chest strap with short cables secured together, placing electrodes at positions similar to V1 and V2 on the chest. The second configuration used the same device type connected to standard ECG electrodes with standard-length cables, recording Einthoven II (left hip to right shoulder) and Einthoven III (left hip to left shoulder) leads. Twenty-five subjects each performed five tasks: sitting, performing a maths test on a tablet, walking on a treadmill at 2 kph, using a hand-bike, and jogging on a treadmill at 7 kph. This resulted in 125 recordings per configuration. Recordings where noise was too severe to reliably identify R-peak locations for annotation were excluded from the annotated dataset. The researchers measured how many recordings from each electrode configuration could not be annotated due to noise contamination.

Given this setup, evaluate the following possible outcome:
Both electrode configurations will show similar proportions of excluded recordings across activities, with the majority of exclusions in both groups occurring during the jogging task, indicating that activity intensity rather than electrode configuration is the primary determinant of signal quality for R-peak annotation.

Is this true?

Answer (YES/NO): NO